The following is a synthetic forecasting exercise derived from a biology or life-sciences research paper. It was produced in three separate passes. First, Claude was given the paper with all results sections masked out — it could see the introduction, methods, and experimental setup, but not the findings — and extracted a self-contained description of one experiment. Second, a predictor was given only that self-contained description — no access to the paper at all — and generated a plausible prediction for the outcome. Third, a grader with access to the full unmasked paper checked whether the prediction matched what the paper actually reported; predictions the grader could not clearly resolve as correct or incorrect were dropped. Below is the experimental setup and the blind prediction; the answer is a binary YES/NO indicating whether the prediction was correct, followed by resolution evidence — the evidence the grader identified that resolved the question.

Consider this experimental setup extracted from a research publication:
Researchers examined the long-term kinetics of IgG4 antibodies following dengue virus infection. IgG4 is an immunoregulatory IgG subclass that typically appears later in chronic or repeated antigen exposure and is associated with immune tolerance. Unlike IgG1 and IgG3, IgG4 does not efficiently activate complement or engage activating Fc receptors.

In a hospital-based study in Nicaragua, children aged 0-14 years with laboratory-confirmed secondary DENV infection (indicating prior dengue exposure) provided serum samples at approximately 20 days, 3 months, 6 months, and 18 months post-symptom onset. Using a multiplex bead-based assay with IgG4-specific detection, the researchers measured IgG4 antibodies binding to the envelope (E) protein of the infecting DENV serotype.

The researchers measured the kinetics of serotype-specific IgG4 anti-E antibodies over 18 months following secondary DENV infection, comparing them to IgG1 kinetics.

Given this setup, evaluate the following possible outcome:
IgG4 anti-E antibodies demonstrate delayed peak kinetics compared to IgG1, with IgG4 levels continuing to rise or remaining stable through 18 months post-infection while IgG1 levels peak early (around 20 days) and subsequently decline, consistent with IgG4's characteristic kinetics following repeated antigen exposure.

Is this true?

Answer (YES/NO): NO